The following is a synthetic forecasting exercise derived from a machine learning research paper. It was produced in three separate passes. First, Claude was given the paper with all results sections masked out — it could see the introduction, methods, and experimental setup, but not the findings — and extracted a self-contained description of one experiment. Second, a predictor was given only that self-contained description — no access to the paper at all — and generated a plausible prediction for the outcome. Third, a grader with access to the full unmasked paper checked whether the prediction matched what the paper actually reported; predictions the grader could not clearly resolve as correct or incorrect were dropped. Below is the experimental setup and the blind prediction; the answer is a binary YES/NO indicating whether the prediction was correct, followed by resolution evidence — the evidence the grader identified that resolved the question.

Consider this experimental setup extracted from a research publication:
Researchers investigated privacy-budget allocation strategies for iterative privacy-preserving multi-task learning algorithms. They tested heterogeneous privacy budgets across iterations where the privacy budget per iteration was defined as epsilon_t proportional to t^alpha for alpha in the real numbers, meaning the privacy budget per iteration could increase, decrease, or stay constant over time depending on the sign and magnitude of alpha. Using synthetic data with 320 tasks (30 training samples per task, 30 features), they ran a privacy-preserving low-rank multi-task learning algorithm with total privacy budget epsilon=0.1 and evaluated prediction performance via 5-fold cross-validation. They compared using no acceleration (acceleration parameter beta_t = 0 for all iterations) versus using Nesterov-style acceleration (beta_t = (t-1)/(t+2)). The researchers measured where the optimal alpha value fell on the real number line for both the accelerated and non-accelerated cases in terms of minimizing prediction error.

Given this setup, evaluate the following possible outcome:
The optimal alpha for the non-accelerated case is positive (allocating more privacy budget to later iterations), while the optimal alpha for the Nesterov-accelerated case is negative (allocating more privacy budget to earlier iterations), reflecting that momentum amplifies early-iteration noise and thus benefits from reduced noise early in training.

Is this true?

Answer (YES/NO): NO